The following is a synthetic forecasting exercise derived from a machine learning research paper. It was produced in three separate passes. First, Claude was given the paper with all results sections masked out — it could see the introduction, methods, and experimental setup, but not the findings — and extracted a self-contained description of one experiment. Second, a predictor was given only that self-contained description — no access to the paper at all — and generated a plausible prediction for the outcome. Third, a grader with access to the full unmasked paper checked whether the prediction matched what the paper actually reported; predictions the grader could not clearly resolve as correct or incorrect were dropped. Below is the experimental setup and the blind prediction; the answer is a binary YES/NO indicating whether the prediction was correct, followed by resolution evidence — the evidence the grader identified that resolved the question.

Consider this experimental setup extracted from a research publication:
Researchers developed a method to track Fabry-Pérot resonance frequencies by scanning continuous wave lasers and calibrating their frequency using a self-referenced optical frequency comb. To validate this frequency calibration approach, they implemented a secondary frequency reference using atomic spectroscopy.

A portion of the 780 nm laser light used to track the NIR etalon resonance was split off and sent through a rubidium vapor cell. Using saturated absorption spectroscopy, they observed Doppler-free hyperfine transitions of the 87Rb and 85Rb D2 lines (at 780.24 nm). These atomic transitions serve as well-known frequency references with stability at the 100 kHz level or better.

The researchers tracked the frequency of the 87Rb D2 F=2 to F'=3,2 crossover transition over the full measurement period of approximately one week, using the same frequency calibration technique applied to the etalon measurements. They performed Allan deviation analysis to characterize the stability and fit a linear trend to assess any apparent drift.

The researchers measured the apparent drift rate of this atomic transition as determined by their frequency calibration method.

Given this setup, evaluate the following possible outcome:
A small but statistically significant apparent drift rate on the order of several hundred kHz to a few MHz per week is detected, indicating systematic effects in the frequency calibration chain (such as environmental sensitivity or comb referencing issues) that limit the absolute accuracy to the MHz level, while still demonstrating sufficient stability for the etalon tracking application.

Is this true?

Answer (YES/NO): NO